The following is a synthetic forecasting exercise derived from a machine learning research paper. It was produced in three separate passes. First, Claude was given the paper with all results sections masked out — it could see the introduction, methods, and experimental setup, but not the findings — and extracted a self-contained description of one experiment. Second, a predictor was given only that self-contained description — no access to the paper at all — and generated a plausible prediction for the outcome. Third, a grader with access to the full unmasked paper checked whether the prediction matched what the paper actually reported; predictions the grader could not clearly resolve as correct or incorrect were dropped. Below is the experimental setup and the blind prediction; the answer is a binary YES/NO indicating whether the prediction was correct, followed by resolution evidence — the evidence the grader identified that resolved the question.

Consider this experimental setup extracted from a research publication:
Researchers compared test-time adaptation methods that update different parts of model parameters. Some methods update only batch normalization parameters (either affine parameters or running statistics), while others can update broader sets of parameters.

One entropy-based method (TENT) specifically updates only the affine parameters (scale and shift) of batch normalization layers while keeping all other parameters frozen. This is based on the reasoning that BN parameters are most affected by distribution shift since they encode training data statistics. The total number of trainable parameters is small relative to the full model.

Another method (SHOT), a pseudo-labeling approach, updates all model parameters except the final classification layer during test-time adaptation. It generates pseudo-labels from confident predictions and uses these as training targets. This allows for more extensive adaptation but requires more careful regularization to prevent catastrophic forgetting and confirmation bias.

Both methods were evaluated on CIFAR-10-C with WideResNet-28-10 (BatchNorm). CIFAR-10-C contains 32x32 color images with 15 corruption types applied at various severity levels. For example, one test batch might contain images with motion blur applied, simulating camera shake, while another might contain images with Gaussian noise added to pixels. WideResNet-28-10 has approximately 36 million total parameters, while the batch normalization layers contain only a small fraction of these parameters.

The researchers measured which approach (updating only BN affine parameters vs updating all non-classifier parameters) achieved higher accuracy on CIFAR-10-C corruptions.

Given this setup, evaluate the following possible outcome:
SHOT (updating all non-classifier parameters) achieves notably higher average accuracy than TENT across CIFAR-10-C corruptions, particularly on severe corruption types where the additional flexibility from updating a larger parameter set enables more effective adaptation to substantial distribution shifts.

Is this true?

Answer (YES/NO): NO